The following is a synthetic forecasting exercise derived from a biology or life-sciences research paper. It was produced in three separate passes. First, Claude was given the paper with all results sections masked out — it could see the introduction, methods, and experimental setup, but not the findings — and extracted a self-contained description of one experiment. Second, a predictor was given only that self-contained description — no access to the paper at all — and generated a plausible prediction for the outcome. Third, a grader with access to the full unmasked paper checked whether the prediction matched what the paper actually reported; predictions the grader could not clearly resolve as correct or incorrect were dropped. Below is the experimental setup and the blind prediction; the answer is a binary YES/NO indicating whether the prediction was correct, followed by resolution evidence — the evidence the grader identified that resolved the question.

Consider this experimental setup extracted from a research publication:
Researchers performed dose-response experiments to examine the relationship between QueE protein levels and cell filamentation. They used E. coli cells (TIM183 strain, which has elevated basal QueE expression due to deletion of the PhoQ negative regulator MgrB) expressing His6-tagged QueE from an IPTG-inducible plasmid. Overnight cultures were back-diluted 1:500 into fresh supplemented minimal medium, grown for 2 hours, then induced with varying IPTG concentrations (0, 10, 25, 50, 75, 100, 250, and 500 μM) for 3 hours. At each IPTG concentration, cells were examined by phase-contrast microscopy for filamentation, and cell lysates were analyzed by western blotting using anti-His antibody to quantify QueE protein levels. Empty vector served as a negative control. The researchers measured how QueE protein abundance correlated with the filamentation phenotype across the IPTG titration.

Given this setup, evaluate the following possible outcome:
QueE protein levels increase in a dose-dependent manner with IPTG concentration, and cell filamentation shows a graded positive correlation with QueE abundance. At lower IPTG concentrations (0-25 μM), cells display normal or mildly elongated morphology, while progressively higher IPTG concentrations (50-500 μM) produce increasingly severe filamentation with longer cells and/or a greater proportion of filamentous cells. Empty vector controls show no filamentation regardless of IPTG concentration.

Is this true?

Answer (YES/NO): YES